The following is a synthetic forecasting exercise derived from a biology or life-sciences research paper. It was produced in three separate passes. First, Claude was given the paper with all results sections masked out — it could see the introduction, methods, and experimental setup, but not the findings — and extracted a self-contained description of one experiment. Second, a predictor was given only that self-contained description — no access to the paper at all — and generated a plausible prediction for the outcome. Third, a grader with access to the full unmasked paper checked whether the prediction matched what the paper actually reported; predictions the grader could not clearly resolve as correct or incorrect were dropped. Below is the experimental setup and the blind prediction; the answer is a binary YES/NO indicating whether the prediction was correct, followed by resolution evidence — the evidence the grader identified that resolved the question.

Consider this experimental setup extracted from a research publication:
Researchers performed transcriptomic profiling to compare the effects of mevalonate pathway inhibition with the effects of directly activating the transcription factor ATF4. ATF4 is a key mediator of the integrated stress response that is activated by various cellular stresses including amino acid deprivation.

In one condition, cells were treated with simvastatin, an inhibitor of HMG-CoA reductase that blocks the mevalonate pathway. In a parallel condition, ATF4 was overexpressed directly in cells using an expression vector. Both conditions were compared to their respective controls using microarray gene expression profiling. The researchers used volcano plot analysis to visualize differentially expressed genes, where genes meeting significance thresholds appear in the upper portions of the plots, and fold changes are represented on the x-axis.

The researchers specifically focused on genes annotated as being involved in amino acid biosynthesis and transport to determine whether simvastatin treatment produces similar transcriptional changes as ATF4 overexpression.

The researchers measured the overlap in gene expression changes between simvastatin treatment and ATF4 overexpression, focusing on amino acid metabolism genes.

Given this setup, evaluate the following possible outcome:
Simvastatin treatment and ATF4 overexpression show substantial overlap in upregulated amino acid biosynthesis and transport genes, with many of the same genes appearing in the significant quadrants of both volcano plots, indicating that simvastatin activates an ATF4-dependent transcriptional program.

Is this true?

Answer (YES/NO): YES